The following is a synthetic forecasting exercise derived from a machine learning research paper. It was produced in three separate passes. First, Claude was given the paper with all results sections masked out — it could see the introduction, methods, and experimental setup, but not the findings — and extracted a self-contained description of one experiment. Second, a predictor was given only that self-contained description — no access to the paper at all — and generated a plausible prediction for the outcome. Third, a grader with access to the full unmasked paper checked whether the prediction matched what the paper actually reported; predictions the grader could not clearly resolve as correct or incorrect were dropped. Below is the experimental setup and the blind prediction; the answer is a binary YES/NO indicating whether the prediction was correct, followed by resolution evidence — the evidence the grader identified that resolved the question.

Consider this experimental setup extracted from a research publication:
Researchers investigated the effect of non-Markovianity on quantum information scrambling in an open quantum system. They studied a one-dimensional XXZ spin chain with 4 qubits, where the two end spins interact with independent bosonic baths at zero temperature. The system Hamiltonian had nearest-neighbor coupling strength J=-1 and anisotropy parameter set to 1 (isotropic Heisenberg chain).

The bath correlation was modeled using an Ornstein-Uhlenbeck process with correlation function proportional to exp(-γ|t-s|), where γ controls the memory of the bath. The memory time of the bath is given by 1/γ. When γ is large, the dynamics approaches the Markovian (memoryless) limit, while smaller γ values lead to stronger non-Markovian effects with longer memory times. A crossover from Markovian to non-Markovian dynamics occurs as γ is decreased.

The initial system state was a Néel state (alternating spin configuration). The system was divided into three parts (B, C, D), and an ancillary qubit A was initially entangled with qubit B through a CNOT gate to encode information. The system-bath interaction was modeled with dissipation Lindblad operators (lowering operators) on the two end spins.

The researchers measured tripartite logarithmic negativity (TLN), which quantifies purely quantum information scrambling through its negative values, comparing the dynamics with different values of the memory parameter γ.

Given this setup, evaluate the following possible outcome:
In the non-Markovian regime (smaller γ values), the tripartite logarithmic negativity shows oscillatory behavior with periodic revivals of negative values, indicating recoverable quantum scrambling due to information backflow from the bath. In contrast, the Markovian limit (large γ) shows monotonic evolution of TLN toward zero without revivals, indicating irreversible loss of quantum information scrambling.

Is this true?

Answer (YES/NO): NO